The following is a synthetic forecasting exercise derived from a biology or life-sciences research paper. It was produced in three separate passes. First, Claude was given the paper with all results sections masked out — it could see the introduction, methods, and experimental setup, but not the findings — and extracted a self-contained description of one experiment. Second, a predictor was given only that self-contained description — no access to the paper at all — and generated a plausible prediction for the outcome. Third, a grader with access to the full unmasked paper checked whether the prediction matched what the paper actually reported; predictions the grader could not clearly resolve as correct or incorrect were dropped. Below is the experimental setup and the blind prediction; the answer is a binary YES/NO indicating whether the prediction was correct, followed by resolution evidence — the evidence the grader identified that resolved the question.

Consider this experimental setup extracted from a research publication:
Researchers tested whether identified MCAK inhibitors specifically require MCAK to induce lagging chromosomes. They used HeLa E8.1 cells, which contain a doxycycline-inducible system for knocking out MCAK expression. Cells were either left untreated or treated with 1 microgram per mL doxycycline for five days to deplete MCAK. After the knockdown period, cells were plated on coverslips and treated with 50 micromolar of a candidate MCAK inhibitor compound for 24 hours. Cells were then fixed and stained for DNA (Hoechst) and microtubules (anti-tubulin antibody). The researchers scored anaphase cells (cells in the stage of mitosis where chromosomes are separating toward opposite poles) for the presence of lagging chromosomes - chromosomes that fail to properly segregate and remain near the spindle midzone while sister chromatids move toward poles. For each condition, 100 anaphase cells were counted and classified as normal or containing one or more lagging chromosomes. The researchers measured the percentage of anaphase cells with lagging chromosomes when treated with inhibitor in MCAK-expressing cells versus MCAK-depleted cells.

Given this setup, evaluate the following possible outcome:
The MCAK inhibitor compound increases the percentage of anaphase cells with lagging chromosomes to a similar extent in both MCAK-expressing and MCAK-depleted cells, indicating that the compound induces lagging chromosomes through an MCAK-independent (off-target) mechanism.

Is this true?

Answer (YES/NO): NO